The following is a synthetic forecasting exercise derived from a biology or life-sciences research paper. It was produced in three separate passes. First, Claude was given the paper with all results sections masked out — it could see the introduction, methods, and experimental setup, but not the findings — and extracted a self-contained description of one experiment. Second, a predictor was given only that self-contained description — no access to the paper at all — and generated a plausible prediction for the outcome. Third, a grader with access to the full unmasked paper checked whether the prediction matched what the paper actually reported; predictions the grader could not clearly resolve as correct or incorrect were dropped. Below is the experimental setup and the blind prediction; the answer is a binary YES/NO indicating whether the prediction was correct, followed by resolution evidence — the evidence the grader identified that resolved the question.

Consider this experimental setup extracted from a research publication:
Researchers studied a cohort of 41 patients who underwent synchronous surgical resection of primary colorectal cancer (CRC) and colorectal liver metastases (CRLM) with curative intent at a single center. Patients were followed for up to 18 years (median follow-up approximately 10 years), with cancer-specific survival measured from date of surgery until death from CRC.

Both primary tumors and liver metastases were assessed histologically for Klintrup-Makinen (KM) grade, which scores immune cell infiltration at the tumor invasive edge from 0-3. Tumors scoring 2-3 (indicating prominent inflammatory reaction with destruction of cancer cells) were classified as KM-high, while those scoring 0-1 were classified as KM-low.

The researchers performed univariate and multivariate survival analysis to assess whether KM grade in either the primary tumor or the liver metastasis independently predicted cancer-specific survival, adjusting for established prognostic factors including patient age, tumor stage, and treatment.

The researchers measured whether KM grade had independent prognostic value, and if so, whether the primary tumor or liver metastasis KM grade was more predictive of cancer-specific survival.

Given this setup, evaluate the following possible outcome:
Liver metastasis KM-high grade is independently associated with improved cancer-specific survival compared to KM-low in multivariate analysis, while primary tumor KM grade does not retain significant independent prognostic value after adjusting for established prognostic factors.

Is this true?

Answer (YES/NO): YES